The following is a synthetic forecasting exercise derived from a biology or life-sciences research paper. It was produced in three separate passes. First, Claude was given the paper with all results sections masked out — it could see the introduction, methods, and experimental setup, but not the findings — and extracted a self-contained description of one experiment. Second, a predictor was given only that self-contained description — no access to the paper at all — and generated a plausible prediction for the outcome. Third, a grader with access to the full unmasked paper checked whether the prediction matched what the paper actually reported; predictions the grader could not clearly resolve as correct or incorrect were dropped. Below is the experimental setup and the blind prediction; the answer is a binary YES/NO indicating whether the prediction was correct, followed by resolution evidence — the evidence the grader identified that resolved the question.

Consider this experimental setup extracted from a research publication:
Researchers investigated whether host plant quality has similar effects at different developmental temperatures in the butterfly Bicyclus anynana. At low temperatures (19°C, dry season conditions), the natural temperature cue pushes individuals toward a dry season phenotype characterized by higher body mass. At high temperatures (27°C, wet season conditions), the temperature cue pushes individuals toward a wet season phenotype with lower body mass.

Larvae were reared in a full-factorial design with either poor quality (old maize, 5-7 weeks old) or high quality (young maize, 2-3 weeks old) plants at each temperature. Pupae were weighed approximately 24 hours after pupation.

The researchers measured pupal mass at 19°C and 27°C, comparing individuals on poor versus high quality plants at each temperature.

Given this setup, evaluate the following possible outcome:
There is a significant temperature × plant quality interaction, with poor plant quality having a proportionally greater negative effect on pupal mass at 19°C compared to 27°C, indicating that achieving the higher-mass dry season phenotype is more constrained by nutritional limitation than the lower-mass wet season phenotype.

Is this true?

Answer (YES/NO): NO